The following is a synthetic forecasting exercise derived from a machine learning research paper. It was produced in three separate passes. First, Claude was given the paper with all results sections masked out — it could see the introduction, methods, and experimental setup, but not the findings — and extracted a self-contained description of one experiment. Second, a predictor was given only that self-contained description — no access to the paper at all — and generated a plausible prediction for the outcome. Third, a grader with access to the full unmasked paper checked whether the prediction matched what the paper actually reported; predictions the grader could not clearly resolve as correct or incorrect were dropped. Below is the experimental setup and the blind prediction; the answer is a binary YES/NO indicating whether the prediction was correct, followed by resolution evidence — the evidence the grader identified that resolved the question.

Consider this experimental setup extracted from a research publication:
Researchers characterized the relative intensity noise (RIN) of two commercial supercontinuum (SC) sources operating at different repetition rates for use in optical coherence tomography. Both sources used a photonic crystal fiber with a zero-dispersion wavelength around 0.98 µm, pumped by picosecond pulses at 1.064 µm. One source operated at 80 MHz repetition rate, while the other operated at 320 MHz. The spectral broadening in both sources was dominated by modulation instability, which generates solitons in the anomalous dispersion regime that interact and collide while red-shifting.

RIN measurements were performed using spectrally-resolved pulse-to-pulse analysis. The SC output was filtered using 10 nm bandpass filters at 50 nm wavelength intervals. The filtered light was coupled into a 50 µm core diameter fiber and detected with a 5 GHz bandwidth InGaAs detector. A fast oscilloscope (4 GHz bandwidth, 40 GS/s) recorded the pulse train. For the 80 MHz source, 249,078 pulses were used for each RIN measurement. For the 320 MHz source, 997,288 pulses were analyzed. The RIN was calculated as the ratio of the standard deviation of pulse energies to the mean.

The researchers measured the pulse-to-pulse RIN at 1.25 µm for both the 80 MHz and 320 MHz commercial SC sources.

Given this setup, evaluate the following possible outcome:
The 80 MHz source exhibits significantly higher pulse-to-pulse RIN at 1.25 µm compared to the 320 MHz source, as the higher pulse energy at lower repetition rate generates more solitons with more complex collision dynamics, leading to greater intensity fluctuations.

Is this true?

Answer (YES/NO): NO